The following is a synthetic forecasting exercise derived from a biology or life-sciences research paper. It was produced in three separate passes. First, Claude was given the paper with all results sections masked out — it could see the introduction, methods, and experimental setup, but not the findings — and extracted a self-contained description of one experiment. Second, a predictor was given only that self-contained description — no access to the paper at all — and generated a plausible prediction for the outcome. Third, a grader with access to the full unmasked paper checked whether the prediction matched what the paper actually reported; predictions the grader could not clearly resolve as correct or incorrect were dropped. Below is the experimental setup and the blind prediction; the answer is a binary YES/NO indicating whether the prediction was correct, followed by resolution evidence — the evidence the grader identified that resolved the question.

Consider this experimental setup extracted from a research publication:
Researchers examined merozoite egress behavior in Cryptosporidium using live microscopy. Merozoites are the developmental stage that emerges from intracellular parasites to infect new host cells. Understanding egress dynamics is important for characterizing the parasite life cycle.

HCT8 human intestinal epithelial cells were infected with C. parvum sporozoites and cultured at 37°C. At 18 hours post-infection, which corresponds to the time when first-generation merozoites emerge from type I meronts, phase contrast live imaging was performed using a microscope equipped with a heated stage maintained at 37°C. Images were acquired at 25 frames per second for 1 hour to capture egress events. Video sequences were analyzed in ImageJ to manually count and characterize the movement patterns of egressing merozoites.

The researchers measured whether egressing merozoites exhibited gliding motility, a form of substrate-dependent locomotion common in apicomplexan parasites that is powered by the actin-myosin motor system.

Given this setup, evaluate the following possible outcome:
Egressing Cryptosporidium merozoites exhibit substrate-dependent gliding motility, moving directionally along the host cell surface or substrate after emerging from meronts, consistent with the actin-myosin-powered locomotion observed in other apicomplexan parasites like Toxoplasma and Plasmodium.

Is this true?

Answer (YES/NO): YES